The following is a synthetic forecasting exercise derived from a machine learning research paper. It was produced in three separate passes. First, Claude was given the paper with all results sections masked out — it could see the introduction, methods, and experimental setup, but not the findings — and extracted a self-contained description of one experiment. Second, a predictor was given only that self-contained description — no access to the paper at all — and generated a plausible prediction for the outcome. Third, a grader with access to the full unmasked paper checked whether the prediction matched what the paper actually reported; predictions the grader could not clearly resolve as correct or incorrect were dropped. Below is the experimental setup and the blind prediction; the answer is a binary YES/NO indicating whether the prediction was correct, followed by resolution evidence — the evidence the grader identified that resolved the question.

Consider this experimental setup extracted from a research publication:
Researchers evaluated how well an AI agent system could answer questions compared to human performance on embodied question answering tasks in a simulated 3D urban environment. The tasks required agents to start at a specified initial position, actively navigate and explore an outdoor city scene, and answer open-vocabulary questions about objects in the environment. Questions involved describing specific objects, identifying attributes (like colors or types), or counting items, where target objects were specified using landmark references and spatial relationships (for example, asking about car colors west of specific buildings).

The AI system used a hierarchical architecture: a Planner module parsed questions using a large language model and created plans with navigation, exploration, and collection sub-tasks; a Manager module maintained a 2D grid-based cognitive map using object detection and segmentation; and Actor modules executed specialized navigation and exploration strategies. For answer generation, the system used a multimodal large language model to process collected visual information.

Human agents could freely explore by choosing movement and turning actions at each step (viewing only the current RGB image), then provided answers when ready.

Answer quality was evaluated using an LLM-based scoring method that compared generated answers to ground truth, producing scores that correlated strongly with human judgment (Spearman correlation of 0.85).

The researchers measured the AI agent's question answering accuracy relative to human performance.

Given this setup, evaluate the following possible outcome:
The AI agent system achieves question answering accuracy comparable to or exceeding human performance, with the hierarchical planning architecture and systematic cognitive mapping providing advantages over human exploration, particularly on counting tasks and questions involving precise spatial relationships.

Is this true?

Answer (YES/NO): NO